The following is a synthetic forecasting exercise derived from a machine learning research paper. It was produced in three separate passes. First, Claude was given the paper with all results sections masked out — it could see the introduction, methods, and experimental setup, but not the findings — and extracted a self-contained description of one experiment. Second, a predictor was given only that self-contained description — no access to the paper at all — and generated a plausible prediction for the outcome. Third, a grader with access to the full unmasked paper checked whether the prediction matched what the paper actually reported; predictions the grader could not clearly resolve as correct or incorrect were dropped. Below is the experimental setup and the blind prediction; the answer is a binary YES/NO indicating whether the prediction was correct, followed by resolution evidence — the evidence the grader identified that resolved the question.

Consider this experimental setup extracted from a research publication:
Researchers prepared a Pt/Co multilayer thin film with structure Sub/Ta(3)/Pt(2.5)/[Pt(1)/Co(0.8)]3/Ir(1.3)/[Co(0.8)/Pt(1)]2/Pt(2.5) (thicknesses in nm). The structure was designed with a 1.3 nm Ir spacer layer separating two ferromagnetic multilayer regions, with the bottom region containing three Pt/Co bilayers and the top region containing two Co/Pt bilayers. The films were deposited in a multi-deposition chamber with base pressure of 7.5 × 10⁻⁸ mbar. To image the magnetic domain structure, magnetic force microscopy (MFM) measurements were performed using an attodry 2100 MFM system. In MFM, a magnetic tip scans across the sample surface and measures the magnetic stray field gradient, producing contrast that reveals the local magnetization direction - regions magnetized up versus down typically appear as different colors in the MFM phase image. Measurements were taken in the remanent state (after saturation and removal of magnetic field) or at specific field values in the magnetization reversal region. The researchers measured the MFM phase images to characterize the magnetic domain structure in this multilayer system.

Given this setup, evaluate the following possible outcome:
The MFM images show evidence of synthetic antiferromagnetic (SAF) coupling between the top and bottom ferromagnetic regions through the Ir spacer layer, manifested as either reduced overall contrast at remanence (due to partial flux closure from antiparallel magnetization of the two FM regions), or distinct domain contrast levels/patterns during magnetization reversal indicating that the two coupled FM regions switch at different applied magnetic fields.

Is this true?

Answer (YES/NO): NO